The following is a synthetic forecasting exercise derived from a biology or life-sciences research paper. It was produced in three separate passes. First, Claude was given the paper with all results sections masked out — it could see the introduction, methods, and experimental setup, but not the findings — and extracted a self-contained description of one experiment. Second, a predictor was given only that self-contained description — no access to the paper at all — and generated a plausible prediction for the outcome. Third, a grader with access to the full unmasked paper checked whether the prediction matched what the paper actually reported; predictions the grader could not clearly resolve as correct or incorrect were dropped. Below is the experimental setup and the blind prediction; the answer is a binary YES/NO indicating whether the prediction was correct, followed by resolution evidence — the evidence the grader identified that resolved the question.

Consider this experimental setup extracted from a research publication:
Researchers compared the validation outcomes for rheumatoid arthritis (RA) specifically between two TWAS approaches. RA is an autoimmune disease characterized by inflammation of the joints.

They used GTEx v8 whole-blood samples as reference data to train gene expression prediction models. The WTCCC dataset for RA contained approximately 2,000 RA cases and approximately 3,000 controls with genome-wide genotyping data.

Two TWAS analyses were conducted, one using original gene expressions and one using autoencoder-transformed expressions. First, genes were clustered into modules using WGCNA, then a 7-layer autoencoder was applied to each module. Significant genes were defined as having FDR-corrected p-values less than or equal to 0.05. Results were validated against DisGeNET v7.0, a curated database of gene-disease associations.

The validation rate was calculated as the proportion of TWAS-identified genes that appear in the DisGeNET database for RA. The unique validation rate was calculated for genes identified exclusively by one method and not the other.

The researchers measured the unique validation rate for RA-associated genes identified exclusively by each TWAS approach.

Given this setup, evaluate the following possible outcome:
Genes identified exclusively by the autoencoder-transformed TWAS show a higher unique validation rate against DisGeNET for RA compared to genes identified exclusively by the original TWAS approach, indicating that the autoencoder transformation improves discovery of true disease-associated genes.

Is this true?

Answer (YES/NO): NO